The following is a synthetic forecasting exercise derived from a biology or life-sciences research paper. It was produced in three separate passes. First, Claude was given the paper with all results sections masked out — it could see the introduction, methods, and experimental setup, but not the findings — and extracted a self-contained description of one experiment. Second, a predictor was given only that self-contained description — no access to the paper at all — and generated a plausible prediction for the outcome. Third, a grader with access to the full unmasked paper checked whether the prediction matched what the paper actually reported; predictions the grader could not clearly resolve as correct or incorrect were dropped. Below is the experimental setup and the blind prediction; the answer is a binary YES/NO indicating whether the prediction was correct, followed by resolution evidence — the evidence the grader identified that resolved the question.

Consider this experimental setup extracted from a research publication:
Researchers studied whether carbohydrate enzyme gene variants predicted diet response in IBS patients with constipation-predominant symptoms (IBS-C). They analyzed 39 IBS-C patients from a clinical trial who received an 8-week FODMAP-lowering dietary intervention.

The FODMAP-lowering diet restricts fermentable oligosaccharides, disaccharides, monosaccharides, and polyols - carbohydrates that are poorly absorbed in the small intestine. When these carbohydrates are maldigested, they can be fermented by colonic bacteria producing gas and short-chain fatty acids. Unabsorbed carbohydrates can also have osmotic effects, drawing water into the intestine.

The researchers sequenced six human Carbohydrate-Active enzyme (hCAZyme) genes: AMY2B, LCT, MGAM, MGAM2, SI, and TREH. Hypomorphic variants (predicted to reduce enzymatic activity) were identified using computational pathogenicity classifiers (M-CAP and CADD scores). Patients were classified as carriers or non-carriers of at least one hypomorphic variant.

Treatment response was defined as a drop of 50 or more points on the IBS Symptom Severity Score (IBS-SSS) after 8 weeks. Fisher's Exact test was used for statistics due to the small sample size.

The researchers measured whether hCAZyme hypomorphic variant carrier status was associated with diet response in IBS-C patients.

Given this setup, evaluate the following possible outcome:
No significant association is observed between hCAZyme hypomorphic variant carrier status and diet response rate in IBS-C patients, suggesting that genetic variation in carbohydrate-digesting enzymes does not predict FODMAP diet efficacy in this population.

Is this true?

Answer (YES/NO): YES